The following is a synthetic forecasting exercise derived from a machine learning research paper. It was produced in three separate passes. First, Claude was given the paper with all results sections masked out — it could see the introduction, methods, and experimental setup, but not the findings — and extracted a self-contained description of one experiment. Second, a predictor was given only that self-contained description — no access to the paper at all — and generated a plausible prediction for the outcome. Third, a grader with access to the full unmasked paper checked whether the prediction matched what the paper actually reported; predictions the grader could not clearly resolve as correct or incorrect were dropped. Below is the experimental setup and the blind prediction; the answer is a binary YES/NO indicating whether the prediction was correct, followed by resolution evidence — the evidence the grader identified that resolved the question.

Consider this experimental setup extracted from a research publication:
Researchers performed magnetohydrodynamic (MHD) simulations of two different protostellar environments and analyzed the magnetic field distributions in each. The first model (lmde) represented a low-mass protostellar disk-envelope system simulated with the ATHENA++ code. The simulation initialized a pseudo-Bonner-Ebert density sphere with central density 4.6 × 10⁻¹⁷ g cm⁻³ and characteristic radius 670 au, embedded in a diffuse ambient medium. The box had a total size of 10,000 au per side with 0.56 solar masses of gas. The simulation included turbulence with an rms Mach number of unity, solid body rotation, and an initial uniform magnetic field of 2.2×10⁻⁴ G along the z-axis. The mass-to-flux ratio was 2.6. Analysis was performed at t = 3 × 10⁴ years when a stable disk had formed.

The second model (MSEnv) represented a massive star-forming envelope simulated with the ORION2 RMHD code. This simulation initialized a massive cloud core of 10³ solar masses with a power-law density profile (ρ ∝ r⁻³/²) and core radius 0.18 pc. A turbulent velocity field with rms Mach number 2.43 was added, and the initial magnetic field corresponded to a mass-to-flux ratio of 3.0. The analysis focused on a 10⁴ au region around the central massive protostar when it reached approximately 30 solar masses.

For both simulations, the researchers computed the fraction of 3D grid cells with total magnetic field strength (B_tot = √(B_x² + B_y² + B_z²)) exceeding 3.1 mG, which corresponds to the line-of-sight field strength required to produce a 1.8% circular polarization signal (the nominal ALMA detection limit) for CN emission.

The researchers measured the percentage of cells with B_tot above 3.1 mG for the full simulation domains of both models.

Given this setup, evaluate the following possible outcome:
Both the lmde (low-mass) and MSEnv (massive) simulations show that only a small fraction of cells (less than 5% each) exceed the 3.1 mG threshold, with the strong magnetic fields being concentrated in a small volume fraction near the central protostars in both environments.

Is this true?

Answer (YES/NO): NO